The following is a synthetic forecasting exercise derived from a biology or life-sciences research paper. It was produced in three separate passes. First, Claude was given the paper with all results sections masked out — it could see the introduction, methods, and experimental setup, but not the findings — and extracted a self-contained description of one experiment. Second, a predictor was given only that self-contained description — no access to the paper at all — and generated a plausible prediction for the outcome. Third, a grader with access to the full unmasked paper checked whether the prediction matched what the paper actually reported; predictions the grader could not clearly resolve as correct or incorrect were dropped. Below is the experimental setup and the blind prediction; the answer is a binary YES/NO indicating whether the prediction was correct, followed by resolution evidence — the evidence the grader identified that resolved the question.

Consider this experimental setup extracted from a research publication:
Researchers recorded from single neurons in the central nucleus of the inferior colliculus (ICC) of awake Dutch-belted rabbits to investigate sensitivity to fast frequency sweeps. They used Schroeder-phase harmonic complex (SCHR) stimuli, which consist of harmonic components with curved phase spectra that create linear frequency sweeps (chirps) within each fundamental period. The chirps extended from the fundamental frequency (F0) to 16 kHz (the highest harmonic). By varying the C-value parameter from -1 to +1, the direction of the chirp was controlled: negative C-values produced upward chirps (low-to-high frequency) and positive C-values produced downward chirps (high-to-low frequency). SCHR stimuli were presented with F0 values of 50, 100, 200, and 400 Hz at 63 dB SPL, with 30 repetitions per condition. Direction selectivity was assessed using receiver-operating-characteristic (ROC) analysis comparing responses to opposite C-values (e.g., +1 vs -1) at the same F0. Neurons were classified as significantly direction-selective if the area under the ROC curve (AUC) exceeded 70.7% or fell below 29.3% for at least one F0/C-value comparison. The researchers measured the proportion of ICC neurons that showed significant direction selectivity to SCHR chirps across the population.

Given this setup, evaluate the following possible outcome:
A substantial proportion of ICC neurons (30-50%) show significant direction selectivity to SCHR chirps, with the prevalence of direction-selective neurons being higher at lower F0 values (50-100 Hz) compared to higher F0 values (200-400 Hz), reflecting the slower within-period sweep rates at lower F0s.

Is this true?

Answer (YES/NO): NO